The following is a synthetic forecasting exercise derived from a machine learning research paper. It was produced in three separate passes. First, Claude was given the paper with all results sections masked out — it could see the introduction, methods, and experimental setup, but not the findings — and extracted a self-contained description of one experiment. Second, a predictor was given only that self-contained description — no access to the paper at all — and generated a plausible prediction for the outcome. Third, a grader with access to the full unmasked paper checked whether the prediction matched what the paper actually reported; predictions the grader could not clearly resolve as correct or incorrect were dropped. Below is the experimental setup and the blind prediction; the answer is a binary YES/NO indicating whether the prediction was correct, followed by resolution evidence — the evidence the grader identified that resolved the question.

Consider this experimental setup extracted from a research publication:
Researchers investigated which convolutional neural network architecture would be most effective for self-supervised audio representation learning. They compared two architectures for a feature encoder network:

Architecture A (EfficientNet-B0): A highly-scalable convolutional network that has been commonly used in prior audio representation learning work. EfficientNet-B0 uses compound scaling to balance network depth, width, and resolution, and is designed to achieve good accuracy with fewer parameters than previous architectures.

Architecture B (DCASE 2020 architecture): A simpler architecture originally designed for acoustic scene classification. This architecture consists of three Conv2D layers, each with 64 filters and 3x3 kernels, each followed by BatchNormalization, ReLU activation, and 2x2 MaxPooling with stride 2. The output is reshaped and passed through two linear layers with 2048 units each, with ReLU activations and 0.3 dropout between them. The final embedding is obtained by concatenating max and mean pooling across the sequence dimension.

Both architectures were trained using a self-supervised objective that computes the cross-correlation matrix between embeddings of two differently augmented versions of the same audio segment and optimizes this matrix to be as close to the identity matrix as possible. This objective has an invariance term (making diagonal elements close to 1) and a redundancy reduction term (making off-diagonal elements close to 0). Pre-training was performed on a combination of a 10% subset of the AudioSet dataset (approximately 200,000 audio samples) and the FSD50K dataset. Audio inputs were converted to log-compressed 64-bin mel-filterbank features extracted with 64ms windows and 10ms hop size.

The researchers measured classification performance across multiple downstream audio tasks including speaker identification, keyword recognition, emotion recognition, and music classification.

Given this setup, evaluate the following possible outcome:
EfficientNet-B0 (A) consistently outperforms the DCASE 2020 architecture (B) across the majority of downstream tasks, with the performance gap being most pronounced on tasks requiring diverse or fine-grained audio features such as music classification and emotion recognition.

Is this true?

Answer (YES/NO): NO